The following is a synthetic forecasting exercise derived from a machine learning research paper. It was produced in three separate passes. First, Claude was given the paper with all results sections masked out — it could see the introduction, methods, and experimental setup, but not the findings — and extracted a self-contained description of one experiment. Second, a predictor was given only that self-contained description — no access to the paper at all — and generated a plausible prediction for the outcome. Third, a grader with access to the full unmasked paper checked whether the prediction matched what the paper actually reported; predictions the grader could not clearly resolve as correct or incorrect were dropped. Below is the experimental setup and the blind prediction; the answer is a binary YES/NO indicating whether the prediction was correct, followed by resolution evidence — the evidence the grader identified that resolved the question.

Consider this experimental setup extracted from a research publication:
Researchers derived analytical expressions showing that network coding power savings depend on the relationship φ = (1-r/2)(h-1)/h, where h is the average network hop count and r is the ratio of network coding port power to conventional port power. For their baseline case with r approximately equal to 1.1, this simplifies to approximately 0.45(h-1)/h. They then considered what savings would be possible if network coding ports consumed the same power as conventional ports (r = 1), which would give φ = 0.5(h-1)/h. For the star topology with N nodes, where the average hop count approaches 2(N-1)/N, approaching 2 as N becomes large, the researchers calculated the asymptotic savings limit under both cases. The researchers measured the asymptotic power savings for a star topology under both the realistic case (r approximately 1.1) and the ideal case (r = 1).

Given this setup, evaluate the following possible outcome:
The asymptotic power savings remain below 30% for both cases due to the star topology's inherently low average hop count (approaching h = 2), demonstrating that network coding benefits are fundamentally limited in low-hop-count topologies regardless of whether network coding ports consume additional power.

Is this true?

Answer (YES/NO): YES